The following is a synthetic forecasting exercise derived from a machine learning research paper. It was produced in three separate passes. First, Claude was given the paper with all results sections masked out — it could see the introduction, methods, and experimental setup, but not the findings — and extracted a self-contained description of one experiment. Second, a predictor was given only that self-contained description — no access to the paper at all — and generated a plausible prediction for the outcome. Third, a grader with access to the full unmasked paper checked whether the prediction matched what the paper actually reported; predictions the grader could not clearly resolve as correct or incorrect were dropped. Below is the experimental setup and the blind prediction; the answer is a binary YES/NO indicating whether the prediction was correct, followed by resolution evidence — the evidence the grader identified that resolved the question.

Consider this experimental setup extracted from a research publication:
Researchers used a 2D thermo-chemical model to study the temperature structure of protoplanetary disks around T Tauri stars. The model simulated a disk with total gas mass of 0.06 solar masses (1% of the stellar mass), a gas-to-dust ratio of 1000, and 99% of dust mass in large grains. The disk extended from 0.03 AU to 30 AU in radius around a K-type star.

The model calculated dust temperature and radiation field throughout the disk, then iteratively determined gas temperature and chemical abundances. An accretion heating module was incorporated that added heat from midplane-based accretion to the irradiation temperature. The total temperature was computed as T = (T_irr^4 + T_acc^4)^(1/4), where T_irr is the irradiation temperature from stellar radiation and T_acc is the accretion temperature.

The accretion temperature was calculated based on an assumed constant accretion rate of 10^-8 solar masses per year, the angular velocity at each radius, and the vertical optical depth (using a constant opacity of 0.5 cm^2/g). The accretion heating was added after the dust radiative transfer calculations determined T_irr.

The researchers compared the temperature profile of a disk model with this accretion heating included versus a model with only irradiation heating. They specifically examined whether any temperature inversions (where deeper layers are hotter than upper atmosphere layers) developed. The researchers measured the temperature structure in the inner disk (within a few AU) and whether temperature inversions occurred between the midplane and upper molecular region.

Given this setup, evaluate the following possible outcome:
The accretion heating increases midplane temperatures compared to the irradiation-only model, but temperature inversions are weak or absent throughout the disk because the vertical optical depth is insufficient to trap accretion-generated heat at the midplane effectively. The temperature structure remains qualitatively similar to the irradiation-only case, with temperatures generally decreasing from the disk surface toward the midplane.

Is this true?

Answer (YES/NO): NO